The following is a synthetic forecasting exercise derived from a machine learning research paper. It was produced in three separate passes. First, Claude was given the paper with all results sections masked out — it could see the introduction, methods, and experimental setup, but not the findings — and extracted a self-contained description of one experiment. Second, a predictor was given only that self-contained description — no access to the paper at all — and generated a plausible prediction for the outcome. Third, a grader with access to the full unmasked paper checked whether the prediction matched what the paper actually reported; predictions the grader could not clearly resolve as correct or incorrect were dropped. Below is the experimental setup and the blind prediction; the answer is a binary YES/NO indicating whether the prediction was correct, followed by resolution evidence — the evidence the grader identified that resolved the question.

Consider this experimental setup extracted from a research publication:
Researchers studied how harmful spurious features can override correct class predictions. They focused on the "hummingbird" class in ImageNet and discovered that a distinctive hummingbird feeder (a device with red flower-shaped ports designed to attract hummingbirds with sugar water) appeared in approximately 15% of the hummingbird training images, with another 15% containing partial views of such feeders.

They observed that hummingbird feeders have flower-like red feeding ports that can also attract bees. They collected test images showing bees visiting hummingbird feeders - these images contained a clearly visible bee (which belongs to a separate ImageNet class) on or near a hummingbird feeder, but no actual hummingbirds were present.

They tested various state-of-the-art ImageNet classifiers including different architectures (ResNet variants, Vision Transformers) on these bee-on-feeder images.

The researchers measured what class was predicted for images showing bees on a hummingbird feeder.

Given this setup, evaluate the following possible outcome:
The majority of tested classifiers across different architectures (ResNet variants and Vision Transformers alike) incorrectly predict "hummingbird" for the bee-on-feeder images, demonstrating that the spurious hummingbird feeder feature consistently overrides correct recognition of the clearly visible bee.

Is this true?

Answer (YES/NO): NO